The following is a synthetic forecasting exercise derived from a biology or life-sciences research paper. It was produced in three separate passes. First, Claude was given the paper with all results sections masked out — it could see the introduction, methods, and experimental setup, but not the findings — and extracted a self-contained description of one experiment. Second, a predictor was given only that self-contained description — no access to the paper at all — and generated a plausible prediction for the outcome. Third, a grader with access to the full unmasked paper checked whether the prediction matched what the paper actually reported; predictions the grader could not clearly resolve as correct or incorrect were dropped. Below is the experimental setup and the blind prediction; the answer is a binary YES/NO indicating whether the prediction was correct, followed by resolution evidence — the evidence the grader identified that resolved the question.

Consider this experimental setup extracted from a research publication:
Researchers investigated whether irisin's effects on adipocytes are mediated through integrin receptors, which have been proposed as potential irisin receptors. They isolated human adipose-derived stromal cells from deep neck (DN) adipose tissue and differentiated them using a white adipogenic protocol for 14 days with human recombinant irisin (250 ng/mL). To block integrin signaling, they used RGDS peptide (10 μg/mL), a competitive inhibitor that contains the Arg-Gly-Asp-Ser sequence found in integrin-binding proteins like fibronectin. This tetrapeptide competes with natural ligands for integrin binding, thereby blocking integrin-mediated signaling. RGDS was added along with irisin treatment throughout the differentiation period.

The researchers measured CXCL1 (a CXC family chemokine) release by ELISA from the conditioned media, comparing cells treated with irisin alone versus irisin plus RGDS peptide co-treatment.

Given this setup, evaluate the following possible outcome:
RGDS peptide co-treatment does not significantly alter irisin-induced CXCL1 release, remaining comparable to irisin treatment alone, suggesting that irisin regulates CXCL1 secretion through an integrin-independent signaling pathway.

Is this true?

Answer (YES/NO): NO